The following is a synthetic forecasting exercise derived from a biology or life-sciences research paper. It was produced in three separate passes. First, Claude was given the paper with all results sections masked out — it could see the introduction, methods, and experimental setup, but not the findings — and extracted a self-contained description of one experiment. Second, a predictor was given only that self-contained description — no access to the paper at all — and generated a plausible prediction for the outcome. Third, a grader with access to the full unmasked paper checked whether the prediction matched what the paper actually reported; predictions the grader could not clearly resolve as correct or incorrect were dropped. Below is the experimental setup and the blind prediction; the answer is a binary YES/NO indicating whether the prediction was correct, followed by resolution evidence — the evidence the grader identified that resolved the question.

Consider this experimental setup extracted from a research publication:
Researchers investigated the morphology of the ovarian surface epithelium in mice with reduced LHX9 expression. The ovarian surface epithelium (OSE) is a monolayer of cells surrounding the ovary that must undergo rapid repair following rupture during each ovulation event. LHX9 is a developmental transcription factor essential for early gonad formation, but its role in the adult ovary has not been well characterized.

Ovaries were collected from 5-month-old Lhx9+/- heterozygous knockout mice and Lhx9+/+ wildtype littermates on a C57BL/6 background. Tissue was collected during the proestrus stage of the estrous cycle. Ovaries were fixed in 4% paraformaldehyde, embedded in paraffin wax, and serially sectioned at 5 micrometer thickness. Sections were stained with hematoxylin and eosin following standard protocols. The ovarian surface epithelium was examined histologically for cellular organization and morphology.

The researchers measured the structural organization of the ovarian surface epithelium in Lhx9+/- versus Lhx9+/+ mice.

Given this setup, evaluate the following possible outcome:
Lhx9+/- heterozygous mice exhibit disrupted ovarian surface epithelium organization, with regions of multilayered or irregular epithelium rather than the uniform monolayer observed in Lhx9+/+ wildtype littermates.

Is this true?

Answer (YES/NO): YES